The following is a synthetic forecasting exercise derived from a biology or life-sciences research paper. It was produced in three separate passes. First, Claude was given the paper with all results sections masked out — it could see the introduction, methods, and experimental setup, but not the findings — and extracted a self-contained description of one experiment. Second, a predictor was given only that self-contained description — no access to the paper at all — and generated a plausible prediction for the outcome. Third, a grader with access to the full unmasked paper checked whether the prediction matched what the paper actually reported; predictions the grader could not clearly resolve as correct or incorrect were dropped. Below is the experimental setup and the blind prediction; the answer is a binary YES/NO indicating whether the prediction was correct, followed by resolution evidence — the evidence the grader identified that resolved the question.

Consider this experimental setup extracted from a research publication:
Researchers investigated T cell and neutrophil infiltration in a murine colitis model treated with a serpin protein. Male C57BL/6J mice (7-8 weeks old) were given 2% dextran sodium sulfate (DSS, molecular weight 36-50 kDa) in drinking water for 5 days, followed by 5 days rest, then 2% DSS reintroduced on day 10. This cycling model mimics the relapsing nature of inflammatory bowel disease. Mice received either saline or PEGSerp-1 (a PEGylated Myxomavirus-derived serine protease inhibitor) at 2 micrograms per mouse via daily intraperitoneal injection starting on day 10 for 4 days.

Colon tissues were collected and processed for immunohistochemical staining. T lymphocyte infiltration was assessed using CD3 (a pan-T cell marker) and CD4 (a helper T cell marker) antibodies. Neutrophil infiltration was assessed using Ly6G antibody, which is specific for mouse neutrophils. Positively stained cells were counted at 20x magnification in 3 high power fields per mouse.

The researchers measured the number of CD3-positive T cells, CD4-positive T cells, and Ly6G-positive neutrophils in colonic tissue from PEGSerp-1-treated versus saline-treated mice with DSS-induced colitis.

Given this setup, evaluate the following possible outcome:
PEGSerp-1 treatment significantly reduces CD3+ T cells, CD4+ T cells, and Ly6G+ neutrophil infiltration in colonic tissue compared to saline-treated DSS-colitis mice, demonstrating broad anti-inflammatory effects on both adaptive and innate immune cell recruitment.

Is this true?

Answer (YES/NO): NO